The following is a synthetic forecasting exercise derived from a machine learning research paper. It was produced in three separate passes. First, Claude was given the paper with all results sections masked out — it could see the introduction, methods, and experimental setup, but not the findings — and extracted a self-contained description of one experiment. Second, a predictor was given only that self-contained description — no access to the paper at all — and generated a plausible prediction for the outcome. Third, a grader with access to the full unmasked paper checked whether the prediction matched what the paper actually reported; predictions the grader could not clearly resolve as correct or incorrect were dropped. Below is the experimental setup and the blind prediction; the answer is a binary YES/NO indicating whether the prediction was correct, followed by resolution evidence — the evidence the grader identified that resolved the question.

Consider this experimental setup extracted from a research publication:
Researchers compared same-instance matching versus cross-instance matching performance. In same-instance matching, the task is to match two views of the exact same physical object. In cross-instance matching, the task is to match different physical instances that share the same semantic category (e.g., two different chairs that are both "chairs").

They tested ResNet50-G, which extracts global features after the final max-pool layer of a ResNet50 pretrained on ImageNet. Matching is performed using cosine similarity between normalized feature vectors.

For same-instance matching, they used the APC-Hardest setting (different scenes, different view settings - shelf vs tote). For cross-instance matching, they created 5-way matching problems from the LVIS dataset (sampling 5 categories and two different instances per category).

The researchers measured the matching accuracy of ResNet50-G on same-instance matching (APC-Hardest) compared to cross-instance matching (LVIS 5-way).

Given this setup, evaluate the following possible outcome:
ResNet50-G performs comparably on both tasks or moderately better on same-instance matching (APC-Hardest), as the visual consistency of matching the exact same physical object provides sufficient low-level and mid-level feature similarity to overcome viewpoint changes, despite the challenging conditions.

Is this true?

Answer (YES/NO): YES